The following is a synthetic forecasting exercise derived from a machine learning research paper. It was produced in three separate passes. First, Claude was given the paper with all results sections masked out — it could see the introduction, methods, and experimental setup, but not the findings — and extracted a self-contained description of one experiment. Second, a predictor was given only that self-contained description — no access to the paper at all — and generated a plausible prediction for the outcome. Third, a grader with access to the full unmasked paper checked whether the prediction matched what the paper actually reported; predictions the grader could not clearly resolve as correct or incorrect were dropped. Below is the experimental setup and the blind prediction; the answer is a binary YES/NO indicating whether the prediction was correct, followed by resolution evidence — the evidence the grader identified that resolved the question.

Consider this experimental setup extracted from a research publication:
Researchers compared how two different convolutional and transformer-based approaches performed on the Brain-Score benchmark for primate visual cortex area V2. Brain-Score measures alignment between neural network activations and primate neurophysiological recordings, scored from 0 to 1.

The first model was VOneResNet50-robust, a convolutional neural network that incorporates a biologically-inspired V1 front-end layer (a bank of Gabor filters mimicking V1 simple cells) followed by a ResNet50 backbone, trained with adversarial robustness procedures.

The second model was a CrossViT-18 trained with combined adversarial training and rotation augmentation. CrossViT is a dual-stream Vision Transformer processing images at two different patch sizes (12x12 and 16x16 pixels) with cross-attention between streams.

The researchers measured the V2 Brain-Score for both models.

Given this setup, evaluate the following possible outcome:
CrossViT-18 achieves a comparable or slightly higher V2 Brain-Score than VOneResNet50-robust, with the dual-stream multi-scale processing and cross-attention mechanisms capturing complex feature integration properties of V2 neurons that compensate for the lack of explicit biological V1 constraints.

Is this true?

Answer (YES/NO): NO